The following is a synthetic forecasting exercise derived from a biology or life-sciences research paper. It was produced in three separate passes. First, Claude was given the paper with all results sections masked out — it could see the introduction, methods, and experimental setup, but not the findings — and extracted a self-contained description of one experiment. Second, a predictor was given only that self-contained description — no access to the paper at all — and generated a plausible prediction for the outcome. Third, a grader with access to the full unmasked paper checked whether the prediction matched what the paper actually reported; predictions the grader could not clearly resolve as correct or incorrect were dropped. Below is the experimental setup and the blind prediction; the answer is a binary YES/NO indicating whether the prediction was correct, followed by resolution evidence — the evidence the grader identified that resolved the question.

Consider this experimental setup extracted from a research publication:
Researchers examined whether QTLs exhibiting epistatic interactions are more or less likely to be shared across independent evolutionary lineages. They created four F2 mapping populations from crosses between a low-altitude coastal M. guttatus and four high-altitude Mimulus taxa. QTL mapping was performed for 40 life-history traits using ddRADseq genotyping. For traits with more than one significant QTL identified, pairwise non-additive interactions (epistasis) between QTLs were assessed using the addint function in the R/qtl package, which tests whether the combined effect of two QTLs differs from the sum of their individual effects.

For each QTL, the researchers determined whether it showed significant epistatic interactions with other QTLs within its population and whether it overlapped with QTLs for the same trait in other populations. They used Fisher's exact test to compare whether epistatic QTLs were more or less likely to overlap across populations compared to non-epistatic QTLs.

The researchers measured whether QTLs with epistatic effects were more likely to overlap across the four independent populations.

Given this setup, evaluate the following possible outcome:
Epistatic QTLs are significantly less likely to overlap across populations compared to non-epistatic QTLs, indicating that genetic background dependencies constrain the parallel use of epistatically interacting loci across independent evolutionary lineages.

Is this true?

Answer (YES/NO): NO